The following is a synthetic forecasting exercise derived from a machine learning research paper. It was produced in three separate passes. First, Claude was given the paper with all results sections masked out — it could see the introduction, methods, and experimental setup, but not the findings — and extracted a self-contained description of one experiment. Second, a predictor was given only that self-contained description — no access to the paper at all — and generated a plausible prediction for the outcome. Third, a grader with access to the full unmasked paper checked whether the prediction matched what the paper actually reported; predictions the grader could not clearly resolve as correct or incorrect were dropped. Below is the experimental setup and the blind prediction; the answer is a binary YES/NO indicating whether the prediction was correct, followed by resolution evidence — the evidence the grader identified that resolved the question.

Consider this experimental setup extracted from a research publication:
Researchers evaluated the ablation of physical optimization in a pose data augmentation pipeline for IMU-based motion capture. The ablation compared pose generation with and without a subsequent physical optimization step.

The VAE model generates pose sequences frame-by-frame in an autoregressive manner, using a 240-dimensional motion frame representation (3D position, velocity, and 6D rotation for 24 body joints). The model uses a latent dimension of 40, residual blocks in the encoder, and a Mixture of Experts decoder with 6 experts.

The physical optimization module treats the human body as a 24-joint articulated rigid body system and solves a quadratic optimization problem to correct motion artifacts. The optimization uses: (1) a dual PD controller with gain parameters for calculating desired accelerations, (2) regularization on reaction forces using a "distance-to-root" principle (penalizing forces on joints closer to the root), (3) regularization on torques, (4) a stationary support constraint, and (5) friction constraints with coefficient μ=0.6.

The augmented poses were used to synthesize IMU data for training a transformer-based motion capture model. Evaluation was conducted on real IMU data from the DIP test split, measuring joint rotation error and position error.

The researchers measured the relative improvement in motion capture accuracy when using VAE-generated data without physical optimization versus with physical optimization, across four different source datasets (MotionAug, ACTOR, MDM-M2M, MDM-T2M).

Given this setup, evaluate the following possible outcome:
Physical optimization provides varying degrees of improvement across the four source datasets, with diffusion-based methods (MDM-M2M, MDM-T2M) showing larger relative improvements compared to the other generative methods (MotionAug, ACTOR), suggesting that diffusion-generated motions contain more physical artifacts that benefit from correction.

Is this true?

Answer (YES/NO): NO